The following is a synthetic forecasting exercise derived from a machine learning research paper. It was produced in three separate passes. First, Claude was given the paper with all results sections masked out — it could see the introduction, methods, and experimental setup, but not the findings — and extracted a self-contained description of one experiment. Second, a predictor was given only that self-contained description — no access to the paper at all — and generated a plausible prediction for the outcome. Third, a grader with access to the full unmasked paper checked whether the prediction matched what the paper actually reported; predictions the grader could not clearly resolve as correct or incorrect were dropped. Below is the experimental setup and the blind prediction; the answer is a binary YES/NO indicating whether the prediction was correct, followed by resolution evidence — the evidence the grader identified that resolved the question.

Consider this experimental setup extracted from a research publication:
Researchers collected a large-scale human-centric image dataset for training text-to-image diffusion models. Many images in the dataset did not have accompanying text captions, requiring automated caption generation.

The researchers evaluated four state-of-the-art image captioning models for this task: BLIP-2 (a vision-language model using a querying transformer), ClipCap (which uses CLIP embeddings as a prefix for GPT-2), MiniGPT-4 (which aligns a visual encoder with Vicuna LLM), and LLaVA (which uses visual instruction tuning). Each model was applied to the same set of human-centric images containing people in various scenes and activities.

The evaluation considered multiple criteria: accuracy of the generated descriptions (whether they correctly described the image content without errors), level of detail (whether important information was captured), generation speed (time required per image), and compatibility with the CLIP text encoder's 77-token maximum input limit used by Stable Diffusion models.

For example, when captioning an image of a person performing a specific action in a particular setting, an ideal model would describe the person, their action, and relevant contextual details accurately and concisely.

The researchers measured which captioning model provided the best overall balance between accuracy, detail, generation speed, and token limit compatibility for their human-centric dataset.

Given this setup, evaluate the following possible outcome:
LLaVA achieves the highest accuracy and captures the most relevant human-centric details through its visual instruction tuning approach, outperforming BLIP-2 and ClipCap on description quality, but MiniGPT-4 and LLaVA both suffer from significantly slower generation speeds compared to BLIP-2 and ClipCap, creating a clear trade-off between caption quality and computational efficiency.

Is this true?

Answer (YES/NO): NO